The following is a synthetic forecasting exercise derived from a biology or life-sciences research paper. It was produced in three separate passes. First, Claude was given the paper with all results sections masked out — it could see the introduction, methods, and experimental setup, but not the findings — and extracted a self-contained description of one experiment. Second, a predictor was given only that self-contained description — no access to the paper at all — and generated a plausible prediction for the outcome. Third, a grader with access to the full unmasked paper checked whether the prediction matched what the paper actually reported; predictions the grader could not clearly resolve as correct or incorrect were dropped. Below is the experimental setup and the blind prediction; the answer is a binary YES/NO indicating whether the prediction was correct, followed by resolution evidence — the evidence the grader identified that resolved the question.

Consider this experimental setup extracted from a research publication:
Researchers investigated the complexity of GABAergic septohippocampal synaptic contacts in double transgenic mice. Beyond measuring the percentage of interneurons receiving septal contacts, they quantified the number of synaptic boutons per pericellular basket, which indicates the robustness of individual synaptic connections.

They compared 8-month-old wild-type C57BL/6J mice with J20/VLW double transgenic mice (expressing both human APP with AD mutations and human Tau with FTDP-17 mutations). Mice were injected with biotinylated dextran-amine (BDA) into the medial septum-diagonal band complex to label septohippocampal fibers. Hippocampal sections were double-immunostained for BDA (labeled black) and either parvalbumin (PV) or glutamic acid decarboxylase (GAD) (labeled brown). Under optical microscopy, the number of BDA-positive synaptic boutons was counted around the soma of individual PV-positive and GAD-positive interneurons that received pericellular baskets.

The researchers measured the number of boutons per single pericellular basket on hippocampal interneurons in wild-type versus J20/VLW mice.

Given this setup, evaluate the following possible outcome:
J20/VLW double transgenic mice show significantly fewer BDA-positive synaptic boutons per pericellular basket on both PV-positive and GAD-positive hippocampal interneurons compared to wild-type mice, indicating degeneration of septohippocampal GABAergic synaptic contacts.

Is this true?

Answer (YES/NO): NO